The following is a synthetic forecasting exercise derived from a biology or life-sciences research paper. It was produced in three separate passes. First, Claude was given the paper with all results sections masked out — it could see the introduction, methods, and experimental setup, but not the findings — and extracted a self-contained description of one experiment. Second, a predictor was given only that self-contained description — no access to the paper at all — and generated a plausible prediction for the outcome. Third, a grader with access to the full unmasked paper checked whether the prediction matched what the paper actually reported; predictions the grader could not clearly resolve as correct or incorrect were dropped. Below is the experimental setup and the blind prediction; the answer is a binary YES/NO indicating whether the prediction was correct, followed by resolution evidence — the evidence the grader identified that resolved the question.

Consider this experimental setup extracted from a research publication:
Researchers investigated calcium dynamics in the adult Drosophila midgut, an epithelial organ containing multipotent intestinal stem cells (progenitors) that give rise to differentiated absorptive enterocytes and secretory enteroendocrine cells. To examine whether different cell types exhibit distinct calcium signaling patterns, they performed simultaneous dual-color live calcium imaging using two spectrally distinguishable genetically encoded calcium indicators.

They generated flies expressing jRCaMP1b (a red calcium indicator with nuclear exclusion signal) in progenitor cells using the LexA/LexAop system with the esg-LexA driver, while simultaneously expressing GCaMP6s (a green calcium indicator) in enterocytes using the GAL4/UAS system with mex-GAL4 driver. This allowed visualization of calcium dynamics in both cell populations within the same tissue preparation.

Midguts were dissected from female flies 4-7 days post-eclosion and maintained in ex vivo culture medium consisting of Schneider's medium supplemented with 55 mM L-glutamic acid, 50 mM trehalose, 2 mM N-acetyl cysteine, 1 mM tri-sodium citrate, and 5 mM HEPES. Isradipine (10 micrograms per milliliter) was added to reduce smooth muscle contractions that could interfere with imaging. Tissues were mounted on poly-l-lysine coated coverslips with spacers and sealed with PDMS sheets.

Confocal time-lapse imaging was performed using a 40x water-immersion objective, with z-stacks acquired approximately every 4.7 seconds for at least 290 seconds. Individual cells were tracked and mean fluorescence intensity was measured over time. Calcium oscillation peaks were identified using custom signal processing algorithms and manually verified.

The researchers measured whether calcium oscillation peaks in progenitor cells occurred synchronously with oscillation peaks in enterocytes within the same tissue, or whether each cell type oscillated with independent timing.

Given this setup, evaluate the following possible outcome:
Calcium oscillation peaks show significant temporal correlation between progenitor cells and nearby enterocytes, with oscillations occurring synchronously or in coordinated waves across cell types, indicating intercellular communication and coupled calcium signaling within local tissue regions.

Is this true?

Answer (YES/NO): NO